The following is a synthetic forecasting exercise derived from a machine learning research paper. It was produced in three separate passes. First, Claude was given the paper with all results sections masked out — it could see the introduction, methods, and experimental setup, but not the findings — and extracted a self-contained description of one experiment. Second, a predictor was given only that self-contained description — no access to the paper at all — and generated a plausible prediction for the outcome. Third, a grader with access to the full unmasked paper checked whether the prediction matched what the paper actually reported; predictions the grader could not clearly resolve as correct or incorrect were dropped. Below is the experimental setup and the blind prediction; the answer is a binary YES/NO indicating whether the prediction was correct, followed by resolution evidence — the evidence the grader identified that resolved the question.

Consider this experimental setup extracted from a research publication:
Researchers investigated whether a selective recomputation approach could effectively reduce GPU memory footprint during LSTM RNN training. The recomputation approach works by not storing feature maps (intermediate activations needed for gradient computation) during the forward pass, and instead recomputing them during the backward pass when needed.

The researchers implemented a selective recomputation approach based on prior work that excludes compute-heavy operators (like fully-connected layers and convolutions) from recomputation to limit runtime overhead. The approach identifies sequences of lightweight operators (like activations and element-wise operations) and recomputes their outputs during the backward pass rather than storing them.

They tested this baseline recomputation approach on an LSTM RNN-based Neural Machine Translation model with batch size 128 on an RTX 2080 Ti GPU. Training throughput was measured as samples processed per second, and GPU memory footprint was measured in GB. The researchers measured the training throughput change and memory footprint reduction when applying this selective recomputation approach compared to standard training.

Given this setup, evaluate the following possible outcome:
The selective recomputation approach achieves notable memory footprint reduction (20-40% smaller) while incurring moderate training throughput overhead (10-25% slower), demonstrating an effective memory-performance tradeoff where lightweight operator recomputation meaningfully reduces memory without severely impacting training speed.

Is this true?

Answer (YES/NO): NO